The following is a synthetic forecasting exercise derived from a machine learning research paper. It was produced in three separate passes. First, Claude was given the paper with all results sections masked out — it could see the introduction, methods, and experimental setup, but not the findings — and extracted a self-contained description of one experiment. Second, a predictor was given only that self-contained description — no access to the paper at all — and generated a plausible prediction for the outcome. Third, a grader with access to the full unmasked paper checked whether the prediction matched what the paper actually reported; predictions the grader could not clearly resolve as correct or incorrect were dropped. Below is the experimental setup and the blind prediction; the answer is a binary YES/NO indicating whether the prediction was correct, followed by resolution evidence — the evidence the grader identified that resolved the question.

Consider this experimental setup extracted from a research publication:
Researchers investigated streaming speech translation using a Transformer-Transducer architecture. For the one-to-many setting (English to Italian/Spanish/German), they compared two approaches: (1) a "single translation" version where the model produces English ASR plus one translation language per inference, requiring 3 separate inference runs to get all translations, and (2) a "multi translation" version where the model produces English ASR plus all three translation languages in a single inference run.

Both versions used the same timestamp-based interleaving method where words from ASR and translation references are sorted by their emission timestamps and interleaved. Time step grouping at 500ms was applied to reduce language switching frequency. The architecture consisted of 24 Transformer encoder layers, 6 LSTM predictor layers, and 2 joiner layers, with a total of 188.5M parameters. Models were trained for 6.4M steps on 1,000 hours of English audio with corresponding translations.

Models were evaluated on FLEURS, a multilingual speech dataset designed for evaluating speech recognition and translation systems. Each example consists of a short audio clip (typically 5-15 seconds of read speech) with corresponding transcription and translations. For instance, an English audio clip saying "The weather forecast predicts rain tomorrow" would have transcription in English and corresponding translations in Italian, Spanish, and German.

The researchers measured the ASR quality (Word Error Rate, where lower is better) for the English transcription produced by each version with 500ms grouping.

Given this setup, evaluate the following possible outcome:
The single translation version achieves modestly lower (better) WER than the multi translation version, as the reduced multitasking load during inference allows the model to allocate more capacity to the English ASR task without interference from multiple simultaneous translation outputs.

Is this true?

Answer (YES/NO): NO